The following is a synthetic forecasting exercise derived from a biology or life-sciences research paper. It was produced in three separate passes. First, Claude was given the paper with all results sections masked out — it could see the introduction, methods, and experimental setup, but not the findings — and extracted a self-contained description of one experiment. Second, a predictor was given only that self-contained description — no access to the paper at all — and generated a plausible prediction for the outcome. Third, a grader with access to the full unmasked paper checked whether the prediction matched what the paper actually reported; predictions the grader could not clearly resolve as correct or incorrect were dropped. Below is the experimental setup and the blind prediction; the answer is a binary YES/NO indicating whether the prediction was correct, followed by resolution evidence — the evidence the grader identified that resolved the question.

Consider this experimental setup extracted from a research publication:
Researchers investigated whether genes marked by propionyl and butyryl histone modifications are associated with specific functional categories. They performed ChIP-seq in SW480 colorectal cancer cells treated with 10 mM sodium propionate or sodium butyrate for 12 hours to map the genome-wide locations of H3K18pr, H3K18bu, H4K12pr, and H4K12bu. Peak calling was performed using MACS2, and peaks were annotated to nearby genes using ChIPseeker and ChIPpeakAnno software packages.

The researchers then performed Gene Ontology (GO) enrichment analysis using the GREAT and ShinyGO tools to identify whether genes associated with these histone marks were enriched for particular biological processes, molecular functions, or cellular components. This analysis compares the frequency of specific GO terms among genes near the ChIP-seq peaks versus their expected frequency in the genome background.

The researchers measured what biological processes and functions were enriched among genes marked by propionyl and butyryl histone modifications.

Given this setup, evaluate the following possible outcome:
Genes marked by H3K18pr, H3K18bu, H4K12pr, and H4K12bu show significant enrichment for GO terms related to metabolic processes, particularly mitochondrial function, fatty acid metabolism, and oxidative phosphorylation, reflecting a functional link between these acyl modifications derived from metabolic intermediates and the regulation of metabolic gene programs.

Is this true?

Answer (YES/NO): NO